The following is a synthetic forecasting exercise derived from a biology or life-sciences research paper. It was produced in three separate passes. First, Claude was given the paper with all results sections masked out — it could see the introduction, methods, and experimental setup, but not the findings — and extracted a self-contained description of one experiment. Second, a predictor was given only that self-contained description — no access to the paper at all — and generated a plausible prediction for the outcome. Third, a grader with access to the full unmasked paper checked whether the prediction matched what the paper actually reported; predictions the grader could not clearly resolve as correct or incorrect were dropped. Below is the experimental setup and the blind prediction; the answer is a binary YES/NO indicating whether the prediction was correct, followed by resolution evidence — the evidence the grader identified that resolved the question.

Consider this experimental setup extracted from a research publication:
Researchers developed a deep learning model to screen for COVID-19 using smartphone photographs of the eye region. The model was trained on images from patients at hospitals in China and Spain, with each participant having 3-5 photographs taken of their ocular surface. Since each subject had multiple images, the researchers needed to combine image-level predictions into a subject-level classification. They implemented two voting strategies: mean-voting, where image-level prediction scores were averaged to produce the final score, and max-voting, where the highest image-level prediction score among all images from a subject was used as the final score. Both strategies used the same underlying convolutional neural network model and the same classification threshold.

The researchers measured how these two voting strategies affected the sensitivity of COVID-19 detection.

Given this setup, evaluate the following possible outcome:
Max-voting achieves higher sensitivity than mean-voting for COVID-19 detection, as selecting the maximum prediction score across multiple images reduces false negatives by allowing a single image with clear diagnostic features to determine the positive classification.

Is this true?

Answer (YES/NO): YES